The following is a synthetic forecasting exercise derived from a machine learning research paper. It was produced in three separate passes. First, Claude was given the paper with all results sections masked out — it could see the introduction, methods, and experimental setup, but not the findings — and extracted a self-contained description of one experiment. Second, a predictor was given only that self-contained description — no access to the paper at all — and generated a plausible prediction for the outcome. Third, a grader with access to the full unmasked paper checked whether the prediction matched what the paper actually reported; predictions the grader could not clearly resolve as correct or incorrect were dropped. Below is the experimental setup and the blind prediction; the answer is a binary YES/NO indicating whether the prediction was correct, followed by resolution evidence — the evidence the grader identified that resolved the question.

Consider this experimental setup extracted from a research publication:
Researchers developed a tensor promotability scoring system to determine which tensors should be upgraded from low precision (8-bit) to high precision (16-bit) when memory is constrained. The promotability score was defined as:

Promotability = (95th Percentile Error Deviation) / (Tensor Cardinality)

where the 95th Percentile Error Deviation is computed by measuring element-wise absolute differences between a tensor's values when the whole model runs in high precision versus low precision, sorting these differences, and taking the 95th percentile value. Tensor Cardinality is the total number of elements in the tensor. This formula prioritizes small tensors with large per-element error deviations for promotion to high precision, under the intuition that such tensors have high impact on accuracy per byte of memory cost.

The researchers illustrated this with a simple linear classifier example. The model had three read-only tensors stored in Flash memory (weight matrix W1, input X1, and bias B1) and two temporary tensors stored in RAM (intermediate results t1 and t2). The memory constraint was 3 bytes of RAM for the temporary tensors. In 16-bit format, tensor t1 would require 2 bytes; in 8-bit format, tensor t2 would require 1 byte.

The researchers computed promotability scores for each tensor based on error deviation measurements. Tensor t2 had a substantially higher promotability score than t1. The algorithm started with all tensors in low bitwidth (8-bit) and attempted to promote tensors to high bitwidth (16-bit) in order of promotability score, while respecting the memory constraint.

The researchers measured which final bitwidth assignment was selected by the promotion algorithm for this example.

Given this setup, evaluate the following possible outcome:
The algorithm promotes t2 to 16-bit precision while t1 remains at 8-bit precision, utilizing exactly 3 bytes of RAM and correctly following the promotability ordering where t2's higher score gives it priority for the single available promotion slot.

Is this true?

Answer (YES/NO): NO